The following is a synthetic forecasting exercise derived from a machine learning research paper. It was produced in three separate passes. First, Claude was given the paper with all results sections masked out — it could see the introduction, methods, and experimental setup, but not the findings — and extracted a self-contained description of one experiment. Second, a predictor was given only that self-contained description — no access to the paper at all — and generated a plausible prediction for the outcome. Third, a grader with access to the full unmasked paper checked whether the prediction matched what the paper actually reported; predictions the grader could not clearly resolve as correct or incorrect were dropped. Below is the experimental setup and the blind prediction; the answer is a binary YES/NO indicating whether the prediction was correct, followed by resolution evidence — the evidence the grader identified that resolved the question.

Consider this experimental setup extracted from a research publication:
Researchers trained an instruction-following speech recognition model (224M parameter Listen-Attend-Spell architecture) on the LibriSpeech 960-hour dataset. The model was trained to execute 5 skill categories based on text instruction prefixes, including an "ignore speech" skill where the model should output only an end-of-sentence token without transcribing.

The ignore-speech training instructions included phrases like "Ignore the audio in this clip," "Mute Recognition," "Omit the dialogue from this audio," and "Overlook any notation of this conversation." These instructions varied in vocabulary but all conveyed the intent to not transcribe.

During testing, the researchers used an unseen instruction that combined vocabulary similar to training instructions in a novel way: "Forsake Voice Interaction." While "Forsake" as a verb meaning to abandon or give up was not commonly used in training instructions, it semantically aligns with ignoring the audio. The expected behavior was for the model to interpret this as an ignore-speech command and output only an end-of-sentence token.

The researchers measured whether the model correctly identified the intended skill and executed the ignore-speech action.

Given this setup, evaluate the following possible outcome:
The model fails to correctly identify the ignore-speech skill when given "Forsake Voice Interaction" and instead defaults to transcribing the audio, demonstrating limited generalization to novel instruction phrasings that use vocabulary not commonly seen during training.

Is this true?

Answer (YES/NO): NO